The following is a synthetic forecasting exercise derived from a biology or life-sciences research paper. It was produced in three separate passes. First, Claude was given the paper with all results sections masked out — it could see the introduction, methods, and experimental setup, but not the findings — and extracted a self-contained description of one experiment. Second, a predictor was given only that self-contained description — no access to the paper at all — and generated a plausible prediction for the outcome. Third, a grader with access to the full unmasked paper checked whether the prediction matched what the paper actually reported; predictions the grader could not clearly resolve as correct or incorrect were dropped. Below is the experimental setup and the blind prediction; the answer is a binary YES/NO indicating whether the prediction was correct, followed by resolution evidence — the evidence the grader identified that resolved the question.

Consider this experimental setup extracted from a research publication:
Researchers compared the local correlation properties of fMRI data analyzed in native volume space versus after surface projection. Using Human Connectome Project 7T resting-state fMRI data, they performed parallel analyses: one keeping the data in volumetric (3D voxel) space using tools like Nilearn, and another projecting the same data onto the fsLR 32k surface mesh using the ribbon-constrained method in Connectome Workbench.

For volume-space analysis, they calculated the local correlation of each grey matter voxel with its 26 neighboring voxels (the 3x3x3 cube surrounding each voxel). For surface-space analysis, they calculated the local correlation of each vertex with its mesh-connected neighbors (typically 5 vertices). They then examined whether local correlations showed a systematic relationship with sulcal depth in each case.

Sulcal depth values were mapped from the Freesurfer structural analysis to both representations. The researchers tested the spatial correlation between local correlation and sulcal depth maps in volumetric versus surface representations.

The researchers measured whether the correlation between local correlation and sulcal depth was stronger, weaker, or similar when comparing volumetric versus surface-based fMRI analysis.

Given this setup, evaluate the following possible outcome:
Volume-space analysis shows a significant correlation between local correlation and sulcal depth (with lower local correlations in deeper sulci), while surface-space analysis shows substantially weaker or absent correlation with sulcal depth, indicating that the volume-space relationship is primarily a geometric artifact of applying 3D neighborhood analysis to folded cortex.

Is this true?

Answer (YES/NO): NO